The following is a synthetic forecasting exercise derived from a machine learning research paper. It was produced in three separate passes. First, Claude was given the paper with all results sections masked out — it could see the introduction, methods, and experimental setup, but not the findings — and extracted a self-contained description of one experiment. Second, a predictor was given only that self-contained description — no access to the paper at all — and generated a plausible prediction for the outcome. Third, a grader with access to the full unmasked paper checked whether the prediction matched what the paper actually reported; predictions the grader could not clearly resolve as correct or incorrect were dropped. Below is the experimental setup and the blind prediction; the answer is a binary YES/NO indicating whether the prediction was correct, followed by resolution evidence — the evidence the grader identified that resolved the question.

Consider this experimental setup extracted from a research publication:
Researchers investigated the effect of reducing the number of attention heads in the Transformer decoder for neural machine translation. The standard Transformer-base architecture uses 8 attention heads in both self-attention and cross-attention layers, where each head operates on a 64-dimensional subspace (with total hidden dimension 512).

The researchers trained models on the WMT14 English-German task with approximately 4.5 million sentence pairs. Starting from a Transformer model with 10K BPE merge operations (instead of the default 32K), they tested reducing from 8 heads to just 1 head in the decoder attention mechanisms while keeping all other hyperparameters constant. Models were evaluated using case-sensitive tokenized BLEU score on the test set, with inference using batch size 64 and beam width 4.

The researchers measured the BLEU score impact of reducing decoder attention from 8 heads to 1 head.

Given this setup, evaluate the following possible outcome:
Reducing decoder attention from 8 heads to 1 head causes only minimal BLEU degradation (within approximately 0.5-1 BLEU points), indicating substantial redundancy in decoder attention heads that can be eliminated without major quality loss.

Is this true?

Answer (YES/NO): YES